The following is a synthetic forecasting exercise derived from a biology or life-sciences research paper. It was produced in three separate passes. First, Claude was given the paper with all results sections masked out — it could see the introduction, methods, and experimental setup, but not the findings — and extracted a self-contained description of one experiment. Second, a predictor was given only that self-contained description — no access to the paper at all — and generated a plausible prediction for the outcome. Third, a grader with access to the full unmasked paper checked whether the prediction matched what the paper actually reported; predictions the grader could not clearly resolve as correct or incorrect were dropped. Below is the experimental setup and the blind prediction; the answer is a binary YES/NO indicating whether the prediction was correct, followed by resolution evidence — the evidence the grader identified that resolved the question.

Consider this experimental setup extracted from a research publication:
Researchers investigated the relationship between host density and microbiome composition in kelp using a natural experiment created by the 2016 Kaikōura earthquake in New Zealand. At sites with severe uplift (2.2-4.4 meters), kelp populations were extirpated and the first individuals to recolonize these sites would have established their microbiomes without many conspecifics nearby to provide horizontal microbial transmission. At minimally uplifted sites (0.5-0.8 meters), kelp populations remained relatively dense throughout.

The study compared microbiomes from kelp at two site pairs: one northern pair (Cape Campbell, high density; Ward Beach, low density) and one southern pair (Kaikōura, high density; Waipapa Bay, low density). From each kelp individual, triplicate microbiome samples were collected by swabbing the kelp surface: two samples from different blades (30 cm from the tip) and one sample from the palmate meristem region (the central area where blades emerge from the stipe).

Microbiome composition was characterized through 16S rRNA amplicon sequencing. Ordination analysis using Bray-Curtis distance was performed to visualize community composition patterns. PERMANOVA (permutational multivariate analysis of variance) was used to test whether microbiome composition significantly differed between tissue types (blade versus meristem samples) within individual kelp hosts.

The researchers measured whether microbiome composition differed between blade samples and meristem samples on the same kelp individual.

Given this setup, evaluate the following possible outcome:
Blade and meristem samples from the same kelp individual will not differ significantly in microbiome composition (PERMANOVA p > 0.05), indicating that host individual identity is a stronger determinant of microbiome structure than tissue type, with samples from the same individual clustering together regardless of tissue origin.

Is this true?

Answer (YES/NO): NO